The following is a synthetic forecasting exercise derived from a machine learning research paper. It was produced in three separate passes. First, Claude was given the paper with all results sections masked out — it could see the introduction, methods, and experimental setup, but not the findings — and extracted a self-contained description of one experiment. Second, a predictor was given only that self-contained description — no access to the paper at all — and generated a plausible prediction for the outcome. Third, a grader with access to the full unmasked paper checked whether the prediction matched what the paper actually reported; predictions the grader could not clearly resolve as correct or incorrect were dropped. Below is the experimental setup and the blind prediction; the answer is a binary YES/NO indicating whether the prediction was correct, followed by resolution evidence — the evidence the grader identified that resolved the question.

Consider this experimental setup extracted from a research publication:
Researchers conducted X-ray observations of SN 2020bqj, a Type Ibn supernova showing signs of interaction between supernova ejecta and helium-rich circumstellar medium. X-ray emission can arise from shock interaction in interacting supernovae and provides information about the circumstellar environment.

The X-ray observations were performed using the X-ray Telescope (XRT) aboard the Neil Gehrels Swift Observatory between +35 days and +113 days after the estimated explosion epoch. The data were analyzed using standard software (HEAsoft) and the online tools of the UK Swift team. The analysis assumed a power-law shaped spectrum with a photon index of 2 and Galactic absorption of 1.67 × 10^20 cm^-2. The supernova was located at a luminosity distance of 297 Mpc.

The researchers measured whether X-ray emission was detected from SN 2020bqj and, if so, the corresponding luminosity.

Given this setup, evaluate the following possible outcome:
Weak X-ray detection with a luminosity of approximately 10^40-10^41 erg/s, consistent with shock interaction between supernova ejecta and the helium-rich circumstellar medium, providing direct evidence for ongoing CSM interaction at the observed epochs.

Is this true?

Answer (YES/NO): NO